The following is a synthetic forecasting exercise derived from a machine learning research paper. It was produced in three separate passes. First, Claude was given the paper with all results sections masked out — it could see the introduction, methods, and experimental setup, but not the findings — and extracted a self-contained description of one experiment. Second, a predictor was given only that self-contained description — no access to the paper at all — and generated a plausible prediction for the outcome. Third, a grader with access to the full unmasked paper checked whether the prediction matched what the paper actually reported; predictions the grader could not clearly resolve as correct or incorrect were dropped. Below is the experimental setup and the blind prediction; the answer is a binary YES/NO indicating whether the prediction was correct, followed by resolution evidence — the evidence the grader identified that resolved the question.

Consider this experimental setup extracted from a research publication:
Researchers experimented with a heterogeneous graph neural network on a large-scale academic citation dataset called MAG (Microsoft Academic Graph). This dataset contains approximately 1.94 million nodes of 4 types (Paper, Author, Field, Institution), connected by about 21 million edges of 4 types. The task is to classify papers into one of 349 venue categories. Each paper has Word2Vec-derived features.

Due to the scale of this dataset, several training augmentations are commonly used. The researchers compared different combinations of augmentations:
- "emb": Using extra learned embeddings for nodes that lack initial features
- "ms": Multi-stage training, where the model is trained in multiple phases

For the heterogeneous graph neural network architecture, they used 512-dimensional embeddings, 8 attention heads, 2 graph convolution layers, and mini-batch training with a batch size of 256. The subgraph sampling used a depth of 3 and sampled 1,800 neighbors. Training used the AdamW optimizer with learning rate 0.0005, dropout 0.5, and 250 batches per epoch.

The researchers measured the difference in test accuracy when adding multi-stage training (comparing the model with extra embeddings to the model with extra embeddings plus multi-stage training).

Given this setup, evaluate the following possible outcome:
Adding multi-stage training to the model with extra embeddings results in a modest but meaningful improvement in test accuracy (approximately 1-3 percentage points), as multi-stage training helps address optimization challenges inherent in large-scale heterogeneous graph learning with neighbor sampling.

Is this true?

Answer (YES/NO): YES